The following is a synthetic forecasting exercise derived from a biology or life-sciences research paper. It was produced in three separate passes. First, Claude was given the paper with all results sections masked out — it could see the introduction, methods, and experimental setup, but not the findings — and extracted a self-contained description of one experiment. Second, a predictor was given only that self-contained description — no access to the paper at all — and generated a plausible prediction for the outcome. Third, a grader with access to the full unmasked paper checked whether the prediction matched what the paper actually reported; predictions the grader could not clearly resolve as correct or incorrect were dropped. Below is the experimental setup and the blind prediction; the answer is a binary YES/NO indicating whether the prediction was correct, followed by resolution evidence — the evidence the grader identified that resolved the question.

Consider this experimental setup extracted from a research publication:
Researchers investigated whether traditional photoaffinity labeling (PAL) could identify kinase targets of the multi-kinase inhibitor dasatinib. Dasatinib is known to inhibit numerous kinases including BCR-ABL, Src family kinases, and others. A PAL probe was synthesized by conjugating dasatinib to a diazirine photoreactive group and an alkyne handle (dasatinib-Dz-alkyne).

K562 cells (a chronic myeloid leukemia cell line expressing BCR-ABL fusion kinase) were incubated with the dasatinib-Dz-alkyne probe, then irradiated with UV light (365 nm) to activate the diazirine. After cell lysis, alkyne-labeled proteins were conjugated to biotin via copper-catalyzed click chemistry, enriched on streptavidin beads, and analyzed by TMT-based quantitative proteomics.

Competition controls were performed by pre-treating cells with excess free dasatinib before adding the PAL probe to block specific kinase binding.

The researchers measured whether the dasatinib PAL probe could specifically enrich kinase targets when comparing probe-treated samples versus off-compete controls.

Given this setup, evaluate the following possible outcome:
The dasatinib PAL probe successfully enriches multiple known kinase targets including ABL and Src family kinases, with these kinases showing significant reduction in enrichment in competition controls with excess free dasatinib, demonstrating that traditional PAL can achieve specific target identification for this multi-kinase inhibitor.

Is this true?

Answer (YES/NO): NO